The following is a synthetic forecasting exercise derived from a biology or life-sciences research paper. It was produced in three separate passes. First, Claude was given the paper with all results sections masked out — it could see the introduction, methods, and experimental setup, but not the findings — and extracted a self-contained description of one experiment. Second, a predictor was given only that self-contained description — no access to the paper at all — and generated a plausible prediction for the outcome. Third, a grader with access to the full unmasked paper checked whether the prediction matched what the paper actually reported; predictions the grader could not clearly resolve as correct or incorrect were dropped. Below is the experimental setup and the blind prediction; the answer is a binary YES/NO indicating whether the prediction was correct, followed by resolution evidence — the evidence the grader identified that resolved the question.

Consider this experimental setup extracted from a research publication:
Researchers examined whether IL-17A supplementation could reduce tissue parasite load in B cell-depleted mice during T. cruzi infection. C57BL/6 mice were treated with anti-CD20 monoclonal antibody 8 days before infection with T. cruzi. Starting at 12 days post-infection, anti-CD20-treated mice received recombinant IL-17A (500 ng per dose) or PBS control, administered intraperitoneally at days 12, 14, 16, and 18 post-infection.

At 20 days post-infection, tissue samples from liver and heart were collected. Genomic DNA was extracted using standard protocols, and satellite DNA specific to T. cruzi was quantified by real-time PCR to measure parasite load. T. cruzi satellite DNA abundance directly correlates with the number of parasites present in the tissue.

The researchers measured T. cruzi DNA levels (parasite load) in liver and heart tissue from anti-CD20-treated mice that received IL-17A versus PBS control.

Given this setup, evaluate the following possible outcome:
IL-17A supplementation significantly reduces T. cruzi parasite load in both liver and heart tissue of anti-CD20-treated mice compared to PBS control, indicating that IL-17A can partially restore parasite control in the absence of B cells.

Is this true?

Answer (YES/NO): YES